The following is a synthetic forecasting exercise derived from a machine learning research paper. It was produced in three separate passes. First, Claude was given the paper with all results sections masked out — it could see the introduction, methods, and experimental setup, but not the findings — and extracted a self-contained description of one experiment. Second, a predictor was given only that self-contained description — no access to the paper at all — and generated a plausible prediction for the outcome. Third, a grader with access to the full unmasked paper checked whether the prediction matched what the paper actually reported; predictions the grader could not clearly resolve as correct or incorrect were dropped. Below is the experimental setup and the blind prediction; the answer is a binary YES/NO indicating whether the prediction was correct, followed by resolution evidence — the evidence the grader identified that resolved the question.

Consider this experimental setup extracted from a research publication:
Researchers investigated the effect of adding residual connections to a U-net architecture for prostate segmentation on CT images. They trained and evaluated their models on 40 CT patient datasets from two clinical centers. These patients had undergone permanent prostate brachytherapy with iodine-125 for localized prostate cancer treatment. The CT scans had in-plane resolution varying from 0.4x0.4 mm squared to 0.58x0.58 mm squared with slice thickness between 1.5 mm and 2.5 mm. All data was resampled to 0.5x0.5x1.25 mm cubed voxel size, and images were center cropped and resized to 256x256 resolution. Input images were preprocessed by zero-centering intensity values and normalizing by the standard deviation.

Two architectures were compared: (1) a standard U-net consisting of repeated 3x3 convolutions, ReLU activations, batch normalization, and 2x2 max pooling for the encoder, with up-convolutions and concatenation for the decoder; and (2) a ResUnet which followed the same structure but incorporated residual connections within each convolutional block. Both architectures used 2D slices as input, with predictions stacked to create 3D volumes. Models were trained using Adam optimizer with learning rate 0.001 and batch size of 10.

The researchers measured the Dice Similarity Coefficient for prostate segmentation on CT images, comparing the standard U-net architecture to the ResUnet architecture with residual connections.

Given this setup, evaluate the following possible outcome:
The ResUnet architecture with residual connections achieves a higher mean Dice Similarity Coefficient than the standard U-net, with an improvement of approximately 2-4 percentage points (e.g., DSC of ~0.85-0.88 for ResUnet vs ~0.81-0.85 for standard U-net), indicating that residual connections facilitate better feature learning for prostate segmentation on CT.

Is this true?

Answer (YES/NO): NO